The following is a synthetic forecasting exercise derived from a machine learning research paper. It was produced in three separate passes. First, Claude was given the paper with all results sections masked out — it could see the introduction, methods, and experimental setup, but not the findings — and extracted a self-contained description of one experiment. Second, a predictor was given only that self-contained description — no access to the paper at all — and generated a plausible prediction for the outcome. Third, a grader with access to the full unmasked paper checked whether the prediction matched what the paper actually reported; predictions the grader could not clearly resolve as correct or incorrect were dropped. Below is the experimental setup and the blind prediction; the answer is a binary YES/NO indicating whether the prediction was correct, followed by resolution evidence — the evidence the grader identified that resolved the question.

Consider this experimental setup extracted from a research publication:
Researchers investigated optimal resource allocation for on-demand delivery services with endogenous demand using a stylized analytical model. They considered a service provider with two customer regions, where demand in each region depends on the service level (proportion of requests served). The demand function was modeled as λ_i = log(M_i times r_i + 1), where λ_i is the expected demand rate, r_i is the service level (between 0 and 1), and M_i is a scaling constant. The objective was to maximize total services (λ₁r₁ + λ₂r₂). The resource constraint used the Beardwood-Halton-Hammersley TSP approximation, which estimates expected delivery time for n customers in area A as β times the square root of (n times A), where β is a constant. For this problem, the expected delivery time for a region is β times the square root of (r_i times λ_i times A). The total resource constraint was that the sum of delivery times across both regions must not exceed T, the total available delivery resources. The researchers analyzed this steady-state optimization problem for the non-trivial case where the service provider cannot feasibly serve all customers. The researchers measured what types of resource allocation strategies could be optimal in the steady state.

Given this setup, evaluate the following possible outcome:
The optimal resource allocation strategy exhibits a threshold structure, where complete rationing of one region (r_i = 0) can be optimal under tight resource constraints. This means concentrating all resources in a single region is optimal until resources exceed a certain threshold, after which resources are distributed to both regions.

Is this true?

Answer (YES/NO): NO